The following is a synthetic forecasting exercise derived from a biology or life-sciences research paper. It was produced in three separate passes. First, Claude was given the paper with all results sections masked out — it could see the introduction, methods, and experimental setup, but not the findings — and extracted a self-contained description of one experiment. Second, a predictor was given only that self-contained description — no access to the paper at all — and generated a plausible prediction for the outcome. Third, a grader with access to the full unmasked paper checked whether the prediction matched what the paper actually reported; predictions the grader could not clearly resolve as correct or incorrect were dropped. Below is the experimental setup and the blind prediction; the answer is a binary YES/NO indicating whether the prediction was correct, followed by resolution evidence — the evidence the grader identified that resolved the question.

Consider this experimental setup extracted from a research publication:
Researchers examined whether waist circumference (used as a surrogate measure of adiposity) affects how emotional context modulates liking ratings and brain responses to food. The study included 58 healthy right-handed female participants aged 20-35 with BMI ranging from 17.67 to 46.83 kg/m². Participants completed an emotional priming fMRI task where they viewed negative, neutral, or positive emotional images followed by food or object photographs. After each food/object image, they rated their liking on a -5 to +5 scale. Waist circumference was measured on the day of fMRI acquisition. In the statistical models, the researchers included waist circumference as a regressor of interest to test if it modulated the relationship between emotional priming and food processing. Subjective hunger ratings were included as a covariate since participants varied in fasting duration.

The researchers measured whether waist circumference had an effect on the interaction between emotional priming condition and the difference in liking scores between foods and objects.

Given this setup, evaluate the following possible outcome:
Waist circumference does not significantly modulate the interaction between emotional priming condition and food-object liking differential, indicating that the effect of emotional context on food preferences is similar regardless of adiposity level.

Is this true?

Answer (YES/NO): YES